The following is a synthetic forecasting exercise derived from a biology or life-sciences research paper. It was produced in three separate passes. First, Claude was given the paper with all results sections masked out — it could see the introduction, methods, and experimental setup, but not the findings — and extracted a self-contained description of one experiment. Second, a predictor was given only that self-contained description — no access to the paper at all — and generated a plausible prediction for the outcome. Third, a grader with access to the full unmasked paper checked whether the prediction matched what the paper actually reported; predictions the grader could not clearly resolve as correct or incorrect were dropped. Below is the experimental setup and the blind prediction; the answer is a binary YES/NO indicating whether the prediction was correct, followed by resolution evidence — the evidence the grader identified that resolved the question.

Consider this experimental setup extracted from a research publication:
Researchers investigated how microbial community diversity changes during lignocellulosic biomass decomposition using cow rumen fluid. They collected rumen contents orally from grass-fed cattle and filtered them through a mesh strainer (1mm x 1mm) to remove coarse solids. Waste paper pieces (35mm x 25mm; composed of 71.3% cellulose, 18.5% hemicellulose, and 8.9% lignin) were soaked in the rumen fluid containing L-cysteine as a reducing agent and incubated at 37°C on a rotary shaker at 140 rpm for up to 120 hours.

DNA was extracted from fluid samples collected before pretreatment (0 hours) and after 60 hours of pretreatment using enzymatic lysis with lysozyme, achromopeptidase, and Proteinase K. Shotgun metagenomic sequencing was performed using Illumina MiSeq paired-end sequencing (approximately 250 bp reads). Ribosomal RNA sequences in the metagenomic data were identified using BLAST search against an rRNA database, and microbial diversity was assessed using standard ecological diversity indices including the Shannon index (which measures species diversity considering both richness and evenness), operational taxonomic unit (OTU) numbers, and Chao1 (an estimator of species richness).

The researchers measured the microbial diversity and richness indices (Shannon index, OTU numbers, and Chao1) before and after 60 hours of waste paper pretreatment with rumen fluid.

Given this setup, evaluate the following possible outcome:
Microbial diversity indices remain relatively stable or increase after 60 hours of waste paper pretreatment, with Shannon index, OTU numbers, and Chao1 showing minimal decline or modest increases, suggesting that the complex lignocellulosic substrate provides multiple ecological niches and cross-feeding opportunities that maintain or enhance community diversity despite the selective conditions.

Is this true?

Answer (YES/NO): NO